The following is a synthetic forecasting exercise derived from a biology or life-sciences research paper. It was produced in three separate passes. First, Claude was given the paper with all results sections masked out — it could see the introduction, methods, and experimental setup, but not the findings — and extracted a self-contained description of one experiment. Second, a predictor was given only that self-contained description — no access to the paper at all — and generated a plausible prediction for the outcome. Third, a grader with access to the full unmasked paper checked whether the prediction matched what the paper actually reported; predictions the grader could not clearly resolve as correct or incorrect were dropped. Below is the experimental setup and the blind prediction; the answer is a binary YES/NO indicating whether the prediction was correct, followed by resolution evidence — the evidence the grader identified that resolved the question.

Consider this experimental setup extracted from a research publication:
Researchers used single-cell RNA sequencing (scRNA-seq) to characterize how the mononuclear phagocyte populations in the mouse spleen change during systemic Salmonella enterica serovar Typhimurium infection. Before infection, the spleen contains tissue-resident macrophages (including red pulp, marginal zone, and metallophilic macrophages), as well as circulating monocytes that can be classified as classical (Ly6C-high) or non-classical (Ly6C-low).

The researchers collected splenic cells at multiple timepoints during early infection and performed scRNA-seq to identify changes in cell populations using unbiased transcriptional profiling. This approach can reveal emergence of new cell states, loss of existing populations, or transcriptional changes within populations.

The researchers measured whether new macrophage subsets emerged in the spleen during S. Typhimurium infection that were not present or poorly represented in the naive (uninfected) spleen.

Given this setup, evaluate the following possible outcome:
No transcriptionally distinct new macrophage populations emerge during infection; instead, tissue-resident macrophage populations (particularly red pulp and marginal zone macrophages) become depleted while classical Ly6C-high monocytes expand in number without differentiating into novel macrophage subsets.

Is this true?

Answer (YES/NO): NO